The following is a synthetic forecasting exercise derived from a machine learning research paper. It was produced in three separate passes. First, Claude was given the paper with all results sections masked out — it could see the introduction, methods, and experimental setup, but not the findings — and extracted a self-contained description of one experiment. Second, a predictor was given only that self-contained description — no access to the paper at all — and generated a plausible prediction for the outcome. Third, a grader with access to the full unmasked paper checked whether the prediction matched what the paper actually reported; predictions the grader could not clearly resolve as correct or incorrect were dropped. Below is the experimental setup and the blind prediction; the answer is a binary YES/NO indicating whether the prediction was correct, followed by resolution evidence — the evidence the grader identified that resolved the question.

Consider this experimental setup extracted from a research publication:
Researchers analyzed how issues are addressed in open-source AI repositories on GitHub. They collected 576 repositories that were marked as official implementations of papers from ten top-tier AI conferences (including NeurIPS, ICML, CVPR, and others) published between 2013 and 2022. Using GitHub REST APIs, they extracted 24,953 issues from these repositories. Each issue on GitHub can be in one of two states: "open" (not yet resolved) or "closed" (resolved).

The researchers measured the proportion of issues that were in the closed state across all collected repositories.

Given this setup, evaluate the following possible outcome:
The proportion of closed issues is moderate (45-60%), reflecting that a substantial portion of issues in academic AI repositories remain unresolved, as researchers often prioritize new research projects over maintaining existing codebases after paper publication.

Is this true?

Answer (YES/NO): NO